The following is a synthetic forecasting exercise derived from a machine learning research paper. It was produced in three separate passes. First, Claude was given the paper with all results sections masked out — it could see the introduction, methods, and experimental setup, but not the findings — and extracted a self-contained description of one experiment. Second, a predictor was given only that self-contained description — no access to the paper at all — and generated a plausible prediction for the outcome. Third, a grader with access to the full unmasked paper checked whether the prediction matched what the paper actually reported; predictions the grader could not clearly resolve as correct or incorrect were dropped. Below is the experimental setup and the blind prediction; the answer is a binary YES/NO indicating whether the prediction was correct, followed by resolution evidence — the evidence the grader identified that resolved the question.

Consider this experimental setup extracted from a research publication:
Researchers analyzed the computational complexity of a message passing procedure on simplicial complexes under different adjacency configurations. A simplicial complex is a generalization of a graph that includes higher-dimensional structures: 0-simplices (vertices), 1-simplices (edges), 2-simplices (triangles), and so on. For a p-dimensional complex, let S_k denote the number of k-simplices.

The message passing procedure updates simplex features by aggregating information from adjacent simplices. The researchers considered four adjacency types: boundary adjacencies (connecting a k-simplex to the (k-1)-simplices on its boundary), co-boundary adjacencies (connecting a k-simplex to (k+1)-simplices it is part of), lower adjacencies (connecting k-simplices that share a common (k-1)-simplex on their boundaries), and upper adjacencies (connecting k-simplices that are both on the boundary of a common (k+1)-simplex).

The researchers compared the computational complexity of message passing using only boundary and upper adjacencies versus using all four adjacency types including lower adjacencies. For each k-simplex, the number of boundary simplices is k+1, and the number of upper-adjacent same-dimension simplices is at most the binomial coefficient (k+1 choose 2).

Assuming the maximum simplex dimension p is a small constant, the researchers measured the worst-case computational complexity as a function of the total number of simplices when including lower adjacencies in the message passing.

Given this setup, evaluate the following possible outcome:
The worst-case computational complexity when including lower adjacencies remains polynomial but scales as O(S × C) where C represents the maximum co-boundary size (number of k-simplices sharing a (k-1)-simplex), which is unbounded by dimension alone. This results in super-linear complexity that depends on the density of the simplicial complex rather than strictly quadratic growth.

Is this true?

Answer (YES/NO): NO